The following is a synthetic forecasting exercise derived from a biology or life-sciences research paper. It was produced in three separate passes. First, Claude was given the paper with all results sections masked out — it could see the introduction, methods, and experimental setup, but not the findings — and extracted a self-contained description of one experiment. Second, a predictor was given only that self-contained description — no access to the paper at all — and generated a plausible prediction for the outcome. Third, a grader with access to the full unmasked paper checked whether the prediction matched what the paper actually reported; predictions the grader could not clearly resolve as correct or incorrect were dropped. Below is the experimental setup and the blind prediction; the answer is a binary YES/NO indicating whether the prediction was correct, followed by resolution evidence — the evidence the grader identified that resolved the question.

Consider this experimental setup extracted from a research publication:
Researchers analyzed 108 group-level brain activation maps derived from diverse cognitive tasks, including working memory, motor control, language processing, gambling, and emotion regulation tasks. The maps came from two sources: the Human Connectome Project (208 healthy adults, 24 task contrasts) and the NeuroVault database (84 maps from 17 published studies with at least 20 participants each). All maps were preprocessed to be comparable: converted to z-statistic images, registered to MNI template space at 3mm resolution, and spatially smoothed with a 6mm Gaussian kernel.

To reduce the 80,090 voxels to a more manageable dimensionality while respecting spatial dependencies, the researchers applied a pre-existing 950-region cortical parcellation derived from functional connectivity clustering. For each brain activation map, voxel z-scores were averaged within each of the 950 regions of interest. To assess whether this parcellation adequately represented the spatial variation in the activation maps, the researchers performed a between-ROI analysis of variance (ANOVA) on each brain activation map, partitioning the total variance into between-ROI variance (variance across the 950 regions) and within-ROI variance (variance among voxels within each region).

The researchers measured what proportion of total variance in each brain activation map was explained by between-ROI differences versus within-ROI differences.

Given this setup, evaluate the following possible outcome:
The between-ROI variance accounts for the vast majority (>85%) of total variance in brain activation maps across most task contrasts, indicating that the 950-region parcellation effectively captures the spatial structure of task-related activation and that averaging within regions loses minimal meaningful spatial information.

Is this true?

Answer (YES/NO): NO